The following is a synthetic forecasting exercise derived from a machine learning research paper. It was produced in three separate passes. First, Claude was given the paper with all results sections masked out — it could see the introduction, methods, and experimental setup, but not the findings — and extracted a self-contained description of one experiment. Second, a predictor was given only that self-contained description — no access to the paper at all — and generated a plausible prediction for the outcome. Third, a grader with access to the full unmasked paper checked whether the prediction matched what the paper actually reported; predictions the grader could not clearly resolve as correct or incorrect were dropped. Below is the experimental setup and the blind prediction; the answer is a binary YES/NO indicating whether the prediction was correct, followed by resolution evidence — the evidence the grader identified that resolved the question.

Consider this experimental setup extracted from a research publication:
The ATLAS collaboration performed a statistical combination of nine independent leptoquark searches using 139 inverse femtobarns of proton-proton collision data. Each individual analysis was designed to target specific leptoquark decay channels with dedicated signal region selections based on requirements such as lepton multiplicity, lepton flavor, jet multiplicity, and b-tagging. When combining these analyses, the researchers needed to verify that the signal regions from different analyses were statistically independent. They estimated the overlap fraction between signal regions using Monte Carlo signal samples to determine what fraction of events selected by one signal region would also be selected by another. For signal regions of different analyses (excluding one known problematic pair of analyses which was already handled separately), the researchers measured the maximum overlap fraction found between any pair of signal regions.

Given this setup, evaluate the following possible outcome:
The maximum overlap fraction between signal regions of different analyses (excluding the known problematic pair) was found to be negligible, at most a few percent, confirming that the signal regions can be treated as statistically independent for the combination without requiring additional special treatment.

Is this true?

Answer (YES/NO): NO